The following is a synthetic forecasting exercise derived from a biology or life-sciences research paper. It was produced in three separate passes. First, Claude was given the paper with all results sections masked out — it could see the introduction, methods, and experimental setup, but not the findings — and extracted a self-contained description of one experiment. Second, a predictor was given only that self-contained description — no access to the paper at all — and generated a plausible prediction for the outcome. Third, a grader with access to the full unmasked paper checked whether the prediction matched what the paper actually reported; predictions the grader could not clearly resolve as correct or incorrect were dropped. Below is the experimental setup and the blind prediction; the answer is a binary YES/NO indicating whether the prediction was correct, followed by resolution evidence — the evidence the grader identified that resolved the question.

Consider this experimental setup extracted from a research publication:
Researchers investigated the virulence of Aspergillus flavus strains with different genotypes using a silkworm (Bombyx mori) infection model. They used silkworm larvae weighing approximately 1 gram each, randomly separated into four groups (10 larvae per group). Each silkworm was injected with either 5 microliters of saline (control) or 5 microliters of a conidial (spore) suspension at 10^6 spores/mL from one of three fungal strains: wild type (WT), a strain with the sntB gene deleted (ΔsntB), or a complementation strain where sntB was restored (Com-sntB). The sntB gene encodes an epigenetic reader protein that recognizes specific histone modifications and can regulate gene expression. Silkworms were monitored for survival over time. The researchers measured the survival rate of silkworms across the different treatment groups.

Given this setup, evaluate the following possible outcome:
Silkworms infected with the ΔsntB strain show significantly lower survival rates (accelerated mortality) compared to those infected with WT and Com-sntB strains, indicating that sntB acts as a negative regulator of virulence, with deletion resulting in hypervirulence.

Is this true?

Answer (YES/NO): NO